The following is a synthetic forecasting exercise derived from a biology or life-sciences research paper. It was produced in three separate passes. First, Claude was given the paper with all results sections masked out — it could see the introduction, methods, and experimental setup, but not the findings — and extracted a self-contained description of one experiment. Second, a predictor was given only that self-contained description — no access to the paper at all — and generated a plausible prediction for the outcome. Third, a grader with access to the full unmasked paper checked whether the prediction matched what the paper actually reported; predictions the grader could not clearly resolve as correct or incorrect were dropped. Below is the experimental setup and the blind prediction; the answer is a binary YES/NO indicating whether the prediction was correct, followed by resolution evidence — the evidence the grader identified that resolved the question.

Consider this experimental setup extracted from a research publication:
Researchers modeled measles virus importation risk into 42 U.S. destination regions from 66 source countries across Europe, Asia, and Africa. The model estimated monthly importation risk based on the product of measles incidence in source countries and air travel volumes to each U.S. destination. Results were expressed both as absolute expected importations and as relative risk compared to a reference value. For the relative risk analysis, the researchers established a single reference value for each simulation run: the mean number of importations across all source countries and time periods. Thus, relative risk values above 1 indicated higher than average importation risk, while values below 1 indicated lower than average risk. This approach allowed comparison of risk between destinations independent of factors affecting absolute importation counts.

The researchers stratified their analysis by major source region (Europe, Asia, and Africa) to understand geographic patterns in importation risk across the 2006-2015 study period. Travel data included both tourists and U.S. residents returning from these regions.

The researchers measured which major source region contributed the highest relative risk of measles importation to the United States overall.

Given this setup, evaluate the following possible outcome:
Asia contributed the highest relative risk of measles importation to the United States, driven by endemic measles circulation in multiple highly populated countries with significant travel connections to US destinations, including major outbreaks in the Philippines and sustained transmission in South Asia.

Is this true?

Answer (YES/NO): NO